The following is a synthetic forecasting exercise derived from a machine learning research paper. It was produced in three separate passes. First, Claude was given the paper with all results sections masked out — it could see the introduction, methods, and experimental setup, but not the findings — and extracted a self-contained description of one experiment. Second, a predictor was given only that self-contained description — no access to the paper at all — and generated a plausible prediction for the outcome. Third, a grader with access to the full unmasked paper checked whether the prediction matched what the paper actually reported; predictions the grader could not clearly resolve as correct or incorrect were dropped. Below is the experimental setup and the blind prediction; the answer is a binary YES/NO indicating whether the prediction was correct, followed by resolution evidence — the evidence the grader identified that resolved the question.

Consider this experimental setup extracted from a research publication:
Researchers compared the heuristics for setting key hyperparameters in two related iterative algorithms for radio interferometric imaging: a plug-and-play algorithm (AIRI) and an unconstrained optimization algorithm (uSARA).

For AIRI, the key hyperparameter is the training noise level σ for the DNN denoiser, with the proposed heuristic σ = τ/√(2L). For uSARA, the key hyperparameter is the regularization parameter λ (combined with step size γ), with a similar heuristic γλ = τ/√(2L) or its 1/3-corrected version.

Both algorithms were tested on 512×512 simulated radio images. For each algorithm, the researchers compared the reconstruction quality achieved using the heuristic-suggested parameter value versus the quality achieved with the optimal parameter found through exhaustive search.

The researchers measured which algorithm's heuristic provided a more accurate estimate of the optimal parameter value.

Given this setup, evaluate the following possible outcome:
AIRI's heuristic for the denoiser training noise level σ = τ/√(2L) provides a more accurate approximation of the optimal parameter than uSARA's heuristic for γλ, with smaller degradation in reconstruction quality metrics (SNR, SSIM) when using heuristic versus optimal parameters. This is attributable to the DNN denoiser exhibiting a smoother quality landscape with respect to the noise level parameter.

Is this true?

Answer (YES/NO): YES